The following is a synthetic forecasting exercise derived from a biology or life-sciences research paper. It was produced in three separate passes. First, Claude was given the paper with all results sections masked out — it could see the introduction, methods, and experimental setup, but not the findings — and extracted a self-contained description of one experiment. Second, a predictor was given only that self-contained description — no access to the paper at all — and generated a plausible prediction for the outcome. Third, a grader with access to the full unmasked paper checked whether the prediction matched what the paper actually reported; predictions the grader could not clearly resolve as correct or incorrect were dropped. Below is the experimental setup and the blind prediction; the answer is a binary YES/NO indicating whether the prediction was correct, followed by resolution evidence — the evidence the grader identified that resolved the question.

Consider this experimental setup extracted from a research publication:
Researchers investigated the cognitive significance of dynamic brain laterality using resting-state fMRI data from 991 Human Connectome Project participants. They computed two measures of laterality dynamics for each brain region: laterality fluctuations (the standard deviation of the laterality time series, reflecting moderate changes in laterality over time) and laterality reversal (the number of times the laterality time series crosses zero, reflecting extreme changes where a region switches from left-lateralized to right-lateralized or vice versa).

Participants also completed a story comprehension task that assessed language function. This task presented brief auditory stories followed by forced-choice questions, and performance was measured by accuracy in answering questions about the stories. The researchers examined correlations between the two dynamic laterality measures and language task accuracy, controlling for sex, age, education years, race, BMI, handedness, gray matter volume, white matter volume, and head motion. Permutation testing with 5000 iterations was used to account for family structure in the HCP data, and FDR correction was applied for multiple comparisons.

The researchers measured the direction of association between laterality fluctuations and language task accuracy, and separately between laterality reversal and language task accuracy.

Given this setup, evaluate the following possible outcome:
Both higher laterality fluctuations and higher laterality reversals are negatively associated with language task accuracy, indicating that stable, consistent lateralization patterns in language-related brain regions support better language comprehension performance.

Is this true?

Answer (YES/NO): NO